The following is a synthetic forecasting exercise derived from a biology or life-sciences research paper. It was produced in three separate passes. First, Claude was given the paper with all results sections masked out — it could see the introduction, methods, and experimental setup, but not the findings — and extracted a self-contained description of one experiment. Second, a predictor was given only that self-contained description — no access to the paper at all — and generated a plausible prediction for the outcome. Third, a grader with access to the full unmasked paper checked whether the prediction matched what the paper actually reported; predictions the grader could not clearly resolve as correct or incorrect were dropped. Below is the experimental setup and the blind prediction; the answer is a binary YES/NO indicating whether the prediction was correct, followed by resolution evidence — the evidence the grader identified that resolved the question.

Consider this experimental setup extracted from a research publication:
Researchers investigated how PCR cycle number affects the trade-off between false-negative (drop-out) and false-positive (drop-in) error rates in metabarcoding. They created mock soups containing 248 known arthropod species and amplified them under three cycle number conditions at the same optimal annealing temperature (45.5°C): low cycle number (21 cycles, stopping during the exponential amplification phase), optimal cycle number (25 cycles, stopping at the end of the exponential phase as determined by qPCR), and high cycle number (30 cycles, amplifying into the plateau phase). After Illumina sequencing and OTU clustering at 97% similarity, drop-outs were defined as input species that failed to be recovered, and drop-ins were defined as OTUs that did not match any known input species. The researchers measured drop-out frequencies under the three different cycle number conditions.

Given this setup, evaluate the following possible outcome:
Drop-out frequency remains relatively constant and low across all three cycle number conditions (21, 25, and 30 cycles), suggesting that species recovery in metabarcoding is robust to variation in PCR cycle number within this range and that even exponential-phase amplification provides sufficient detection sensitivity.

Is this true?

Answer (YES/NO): NO